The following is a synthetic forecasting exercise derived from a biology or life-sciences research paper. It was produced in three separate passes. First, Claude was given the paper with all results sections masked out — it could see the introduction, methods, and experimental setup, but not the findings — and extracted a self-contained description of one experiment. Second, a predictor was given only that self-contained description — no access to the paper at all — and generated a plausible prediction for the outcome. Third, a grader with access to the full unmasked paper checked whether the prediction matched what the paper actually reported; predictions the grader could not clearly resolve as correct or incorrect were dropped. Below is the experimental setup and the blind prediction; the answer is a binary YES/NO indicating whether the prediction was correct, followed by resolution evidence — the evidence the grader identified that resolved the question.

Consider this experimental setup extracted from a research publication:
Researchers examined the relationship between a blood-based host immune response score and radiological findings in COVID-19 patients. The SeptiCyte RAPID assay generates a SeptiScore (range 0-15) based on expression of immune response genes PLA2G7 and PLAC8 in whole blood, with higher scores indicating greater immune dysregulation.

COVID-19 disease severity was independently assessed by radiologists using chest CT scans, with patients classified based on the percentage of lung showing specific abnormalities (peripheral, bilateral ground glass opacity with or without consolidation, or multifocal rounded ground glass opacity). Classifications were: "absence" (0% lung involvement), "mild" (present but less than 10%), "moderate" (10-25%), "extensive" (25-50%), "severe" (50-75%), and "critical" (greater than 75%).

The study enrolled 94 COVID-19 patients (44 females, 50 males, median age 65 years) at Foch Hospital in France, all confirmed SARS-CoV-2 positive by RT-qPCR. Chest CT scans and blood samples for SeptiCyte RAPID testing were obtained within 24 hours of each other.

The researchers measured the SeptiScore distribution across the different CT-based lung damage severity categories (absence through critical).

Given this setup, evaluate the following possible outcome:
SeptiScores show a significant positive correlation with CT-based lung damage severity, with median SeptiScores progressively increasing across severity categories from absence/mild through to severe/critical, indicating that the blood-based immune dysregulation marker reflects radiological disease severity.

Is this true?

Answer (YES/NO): YES